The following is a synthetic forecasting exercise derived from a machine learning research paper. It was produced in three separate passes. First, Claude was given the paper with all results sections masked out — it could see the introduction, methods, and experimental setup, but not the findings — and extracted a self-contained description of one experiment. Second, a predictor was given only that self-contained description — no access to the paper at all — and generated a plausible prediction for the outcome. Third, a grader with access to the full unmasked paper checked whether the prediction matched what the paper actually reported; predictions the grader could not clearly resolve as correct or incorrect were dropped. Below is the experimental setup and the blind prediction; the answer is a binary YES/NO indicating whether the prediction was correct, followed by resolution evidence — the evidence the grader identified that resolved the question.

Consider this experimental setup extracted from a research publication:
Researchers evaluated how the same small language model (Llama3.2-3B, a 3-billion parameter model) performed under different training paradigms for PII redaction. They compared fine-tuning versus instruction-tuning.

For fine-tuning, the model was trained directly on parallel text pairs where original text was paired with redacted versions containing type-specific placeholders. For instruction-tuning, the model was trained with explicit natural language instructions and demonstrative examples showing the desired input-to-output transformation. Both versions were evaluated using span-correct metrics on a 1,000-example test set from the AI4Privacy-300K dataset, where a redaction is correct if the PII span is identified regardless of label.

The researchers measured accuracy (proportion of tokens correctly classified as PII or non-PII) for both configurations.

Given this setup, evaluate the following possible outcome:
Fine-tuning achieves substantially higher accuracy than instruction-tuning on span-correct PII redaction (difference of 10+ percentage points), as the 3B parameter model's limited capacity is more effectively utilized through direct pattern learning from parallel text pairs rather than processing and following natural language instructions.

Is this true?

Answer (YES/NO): NO